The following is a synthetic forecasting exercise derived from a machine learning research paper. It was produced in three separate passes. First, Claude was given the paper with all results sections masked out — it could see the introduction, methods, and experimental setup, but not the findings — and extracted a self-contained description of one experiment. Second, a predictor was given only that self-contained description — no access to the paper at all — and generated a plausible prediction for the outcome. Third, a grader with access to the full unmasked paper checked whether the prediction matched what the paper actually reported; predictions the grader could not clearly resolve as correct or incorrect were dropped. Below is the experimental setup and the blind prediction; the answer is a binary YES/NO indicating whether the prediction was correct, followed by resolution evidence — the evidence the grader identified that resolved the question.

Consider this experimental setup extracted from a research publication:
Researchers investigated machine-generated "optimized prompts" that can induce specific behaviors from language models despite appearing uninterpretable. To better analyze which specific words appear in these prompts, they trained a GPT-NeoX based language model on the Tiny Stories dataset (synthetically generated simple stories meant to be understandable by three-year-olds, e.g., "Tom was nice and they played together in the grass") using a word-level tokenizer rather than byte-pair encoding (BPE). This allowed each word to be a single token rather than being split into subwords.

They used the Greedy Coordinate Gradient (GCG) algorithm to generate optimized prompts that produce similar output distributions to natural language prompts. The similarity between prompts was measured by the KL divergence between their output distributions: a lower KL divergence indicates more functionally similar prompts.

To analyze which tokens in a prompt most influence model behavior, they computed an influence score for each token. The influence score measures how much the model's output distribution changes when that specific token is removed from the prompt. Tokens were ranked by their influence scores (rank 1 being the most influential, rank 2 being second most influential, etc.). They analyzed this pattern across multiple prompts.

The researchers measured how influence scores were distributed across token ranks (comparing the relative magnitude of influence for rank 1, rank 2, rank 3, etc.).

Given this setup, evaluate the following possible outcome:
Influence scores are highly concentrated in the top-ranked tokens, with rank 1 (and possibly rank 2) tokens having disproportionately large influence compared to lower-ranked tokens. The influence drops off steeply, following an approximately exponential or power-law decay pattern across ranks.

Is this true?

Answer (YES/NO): YES